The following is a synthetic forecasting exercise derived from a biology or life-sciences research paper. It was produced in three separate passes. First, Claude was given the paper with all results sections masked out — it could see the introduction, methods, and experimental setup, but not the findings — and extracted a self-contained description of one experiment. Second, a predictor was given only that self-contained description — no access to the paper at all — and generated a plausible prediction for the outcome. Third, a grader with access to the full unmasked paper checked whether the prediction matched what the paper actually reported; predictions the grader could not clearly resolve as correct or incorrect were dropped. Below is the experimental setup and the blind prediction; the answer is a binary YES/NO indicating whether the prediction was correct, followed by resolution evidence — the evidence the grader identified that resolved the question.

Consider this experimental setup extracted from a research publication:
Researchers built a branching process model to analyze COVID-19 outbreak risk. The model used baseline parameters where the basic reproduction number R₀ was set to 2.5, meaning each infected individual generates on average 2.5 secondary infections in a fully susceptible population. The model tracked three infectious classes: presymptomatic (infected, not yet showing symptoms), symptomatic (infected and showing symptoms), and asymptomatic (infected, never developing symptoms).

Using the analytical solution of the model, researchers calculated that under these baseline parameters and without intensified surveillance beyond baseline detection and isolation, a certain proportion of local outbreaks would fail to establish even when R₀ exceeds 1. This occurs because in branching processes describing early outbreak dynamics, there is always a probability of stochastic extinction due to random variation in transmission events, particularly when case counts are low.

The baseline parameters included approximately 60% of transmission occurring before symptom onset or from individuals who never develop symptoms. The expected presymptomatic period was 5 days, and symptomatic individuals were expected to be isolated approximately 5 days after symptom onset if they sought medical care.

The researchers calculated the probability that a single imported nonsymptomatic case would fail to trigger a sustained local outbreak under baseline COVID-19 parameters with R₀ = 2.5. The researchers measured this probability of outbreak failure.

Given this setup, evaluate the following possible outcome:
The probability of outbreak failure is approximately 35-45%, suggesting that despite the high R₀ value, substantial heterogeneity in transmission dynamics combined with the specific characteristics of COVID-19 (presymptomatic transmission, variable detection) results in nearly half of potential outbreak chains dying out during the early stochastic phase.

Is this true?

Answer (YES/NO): NO